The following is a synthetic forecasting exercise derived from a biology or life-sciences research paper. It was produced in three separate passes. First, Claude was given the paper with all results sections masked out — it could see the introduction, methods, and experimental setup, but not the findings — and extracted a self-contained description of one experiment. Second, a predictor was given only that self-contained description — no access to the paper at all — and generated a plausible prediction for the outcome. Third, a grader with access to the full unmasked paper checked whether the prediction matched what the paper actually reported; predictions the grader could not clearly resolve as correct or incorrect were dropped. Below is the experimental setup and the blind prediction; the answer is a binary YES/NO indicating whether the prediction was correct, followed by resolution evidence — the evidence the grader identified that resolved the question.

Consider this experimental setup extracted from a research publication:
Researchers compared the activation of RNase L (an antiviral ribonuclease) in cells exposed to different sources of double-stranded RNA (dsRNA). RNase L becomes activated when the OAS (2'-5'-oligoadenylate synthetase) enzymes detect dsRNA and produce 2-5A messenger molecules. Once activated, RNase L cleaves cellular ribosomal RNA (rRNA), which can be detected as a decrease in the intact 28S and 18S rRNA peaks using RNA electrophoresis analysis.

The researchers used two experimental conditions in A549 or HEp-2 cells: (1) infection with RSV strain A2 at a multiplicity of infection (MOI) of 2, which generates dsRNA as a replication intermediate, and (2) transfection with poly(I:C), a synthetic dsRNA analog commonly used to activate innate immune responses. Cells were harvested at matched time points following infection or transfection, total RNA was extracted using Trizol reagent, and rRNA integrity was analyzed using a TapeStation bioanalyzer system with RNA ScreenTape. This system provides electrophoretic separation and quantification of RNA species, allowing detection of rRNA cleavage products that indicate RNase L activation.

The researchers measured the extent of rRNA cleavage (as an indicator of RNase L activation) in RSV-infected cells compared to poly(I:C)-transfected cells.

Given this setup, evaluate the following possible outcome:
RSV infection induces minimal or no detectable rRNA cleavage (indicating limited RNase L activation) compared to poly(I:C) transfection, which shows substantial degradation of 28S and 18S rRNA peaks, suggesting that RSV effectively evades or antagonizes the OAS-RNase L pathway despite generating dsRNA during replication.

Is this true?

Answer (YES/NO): YES